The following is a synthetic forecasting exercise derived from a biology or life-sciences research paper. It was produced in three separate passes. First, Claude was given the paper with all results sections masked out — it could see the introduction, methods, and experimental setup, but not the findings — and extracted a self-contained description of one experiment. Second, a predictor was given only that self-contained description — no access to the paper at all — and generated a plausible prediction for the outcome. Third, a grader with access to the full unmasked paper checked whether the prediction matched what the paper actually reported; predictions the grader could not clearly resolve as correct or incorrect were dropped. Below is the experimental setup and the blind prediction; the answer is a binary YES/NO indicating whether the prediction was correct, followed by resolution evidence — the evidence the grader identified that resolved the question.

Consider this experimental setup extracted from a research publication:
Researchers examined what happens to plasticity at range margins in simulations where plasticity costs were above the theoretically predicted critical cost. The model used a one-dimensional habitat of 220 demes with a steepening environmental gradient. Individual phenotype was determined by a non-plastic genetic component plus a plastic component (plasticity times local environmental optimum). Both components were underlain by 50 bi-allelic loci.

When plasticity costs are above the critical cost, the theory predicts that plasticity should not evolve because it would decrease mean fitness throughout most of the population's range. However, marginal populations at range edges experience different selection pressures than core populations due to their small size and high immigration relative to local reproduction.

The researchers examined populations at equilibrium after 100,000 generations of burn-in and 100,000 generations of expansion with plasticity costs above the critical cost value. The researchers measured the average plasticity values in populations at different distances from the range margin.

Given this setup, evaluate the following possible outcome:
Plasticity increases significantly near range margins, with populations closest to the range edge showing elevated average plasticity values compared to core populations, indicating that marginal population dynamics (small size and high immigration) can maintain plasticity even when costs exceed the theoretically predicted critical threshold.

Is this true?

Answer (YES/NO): NO